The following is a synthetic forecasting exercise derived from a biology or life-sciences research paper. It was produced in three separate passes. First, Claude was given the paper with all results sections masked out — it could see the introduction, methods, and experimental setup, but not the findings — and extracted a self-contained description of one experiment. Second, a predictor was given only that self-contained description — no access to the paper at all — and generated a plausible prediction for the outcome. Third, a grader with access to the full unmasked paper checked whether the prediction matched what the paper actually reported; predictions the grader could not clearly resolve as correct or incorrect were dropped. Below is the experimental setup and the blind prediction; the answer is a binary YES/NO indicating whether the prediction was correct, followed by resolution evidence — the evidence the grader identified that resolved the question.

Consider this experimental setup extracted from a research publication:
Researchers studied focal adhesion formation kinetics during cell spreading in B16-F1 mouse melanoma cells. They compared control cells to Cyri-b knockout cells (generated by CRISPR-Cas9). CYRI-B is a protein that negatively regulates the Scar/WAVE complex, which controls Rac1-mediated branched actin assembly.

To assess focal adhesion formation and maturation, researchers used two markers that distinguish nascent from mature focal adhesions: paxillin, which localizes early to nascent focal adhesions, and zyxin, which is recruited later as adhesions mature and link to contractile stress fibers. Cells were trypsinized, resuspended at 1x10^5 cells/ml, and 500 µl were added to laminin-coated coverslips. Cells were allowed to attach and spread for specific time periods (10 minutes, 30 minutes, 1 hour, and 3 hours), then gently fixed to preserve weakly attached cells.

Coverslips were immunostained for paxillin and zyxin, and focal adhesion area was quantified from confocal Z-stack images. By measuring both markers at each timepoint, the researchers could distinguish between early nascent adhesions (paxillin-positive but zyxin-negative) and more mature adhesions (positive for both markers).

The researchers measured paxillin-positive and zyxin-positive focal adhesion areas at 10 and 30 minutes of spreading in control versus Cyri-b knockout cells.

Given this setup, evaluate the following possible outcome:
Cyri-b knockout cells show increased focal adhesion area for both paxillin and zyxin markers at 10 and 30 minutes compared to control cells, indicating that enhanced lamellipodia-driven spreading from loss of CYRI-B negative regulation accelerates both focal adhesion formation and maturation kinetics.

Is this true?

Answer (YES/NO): YES